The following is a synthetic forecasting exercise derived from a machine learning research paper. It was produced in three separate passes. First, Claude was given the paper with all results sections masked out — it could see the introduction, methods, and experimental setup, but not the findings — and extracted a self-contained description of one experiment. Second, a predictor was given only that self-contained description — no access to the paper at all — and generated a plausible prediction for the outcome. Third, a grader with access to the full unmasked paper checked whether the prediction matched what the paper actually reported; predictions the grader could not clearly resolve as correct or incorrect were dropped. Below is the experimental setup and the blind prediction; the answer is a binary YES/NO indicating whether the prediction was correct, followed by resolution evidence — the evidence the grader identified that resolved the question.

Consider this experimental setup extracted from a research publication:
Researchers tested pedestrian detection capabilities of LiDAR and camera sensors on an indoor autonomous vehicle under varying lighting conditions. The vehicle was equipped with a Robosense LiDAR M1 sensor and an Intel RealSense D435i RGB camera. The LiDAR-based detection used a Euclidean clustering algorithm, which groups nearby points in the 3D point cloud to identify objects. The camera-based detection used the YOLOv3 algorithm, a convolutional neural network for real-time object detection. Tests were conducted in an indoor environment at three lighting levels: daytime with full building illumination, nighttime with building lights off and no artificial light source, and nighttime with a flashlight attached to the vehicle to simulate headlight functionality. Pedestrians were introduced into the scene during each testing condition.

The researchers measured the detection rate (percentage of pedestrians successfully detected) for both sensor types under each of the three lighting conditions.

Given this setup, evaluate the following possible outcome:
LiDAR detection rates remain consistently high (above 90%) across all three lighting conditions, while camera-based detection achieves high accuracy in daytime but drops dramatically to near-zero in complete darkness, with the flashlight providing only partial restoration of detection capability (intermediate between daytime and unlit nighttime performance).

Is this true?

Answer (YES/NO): NO